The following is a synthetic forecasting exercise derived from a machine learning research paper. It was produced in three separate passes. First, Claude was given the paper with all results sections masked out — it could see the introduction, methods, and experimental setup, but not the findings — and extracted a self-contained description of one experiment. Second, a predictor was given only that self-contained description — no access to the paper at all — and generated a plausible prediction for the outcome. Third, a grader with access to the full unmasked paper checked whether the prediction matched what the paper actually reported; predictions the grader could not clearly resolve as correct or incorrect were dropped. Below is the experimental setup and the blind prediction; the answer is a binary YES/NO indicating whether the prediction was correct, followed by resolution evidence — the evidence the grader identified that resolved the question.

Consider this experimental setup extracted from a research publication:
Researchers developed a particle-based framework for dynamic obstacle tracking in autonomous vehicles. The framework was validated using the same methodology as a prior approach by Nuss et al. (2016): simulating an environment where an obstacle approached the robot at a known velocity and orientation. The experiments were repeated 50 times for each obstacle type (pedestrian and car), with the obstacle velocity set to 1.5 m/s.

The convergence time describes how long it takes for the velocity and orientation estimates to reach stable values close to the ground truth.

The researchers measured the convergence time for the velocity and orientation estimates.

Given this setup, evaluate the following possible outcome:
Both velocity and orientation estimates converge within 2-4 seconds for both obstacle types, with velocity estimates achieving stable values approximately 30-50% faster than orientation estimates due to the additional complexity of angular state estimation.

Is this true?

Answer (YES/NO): NO